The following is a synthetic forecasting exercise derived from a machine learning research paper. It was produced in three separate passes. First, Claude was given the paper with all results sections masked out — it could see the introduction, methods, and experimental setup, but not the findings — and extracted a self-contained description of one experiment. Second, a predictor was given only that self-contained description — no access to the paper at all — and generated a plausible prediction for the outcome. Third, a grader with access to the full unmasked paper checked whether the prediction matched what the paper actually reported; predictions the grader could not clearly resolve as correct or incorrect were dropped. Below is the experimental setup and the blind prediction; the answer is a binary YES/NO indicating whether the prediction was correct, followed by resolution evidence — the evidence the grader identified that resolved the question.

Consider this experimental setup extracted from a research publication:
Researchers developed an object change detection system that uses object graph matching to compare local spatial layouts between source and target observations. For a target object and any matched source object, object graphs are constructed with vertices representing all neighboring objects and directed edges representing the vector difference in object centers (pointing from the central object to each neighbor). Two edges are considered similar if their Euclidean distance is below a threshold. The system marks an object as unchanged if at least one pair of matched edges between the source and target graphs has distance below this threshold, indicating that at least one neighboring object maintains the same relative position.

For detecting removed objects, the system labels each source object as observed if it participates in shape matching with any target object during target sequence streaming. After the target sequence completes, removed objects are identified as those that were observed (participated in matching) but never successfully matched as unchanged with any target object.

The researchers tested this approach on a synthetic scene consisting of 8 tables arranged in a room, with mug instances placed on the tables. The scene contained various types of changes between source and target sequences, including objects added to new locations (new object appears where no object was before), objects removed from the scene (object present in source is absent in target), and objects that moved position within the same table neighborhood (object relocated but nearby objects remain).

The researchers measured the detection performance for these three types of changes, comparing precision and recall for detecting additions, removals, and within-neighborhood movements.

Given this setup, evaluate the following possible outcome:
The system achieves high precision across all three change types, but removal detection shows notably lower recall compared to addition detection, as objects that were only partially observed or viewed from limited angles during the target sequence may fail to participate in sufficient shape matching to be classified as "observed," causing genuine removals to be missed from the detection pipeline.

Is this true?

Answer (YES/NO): NO